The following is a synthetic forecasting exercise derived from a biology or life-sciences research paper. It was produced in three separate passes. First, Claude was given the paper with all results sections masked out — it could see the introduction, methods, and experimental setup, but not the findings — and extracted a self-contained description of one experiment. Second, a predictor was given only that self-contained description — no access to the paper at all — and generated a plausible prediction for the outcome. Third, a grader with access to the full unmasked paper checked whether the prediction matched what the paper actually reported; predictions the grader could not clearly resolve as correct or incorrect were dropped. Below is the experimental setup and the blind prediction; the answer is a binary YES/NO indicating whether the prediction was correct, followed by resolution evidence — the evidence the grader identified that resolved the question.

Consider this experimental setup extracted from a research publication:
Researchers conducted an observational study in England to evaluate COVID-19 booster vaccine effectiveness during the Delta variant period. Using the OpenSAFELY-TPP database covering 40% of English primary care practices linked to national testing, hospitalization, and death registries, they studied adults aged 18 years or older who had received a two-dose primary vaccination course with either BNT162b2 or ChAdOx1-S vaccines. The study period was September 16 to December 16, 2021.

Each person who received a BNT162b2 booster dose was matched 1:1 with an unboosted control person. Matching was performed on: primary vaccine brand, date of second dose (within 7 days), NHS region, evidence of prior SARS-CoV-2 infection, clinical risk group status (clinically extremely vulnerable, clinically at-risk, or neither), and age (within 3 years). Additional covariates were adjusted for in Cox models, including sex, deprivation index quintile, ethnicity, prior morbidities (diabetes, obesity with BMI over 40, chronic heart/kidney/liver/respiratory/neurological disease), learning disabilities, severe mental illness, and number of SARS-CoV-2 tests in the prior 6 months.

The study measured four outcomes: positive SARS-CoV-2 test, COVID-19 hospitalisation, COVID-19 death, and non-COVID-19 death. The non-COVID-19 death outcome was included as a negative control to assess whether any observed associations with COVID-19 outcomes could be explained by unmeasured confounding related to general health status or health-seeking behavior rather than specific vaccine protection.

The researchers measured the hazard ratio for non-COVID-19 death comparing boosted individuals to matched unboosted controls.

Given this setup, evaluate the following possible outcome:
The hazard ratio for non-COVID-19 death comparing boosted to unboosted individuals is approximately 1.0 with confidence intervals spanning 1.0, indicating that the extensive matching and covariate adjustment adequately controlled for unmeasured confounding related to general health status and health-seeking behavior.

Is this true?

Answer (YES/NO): NO